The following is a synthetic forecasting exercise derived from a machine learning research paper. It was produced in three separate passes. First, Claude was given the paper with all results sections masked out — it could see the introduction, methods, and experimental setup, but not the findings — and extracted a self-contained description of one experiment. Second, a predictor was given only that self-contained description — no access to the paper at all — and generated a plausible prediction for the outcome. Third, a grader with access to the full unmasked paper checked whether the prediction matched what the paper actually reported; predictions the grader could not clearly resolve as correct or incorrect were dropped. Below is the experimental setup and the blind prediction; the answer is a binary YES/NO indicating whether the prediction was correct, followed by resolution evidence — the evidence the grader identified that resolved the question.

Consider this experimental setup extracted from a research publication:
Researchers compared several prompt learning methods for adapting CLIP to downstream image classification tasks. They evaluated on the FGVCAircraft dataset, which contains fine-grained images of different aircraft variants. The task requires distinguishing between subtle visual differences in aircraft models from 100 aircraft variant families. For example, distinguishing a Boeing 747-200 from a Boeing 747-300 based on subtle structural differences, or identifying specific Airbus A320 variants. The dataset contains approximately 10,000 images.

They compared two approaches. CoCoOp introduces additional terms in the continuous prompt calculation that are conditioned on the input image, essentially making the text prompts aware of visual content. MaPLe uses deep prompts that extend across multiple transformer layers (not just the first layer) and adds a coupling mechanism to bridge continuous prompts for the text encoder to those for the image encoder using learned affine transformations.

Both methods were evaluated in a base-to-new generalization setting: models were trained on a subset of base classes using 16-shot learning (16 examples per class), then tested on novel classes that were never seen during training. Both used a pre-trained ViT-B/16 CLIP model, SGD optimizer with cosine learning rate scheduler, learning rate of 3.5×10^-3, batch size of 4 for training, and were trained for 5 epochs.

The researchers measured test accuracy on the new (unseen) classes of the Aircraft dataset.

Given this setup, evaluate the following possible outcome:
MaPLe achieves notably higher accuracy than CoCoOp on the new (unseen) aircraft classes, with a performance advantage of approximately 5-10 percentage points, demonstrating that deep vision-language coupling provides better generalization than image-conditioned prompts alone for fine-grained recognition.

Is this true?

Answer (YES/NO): NO